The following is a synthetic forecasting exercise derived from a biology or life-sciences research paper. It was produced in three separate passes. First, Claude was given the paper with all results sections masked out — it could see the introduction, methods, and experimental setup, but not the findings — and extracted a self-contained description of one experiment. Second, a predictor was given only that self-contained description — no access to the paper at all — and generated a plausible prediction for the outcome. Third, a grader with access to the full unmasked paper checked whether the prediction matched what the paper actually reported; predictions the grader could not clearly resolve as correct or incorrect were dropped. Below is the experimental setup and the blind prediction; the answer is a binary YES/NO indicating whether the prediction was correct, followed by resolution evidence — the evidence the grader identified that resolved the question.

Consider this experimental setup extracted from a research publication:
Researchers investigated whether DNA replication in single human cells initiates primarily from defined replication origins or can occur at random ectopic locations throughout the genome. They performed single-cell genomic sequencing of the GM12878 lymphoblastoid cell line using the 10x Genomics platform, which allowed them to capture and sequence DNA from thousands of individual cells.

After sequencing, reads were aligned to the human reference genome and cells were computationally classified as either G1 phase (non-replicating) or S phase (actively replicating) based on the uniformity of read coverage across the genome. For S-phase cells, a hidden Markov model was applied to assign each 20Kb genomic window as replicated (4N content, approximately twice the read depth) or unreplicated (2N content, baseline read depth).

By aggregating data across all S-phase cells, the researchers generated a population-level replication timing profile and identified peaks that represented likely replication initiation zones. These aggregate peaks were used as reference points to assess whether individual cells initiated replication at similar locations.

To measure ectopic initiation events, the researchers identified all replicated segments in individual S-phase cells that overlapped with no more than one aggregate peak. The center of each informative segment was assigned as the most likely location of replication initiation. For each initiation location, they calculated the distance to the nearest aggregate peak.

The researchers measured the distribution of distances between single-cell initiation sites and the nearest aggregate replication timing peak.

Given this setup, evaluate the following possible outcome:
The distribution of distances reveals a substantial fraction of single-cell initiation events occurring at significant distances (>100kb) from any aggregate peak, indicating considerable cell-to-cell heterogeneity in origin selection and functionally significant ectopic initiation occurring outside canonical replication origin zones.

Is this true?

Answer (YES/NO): NO